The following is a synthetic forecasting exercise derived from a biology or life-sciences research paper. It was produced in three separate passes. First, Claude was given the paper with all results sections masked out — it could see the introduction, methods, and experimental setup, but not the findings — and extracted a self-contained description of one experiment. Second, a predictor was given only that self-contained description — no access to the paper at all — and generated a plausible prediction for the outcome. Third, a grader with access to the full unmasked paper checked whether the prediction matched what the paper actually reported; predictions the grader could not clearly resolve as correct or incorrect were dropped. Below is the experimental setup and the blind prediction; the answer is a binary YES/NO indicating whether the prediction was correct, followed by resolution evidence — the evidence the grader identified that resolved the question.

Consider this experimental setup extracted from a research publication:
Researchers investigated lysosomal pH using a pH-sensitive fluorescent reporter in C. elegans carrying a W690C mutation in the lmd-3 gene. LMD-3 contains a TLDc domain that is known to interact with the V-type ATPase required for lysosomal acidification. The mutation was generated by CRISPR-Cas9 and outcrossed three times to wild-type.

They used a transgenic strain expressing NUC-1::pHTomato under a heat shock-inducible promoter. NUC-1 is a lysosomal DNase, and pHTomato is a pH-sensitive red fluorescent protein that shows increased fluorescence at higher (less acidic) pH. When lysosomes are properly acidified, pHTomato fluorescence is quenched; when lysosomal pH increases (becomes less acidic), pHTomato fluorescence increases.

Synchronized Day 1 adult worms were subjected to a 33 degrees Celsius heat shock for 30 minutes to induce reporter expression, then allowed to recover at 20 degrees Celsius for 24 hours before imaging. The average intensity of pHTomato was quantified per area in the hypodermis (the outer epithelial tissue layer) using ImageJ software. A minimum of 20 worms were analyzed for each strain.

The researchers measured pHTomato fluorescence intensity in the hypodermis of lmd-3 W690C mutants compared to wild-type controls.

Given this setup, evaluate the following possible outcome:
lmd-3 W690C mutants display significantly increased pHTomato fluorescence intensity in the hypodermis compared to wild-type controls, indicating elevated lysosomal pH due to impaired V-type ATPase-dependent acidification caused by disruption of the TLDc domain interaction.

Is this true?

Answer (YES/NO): YES